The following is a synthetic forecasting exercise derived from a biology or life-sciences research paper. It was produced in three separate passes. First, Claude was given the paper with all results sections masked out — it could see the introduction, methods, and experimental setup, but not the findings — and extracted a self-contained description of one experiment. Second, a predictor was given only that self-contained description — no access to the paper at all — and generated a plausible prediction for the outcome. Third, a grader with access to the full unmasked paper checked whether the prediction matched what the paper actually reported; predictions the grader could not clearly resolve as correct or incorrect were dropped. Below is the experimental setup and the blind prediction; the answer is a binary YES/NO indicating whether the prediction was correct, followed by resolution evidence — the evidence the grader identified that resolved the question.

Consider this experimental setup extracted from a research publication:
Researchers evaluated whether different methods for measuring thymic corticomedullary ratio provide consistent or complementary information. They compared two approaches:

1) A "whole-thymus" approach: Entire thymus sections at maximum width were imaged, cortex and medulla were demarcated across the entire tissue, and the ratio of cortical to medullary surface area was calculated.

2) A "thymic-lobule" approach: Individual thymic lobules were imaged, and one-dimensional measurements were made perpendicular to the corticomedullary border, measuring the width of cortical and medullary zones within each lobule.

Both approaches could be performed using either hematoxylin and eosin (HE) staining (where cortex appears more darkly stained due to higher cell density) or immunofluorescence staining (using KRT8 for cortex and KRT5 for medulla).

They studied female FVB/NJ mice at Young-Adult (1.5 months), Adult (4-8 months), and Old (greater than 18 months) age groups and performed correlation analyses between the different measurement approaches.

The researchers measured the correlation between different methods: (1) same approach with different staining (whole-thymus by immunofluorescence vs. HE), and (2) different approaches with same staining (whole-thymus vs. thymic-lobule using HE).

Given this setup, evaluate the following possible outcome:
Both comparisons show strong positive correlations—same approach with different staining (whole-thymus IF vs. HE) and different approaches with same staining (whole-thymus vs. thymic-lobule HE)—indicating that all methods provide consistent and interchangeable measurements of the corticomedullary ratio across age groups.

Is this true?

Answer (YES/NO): NO